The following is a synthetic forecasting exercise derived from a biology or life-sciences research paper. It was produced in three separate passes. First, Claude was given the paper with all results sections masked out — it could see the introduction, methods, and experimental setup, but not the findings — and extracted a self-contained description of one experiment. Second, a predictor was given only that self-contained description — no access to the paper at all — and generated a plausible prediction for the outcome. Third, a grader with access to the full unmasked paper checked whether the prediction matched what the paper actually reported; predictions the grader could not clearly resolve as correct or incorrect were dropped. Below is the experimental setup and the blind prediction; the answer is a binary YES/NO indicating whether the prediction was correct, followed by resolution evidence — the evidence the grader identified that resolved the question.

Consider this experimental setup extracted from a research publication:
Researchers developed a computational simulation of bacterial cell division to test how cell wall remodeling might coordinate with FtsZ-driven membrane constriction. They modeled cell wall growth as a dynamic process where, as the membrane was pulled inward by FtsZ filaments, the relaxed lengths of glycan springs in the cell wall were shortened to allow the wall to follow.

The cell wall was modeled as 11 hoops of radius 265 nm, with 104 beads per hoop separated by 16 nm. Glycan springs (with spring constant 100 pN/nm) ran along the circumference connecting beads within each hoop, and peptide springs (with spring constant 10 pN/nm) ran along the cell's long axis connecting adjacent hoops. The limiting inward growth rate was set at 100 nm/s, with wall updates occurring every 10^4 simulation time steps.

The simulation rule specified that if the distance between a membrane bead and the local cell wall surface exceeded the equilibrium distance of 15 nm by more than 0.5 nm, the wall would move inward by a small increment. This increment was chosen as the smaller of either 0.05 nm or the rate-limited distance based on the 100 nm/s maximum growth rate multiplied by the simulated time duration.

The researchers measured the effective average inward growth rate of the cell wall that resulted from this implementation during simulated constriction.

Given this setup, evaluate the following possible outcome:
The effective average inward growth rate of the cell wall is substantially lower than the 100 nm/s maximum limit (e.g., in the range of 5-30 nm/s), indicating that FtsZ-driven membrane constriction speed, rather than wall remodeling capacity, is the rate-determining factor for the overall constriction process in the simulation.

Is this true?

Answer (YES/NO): YES